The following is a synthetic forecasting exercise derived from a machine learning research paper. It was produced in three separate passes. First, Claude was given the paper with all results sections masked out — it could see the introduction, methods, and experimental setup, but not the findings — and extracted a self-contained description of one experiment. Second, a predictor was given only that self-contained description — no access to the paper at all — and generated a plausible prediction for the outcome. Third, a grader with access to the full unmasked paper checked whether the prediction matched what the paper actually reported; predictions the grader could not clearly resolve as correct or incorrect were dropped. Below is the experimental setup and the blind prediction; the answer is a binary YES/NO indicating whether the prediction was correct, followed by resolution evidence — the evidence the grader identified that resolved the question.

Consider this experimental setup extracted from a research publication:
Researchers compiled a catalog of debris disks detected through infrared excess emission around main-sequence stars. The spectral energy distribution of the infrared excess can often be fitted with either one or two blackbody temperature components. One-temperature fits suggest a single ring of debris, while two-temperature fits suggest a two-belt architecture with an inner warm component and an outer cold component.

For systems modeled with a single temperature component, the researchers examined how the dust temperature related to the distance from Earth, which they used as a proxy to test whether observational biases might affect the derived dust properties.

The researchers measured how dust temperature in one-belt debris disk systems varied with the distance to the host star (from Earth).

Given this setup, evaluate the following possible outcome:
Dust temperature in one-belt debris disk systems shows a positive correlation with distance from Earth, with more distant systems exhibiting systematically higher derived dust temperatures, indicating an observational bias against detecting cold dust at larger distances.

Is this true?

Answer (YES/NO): YES